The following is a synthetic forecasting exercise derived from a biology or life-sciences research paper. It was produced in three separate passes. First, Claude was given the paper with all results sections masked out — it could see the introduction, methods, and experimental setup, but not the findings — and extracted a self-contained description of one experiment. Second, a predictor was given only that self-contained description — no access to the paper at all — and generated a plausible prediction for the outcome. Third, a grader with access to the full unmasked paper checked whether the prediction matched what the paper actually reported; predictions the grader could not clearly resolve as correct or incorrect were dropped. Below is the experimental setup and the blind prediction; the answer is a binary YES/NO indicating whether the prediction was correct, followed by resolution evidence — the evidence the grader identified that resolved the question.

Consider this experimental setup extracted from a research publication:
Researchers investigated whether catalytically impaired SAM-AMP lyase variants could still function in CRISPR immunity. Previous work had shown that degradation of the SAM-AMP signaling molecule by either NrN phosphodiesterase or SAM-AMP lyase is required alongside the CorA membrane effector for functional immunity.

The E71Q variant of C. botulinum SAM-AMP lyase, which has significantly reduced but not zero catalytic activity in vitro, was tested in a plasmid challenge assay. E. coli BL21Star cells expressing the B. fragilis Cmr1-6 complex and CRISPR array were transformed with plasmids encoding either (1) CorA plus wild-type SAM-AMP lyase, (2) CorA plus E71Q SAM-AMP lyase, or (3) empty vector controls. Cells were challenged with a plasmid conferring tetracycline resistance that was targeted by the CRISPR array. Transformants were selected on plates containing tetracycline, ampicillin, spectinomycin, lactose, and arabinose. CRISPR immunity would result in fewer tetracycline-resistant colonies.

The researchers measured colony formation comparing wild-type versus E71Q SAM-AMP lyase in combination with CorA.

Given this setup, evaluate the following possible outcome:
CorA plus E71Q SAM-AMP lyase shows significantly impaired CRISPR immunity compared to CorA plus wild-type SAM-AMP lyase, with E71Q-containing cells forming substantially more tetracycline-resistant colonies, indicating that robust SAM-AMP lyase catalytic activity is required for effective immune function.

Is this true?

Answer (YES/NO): YES